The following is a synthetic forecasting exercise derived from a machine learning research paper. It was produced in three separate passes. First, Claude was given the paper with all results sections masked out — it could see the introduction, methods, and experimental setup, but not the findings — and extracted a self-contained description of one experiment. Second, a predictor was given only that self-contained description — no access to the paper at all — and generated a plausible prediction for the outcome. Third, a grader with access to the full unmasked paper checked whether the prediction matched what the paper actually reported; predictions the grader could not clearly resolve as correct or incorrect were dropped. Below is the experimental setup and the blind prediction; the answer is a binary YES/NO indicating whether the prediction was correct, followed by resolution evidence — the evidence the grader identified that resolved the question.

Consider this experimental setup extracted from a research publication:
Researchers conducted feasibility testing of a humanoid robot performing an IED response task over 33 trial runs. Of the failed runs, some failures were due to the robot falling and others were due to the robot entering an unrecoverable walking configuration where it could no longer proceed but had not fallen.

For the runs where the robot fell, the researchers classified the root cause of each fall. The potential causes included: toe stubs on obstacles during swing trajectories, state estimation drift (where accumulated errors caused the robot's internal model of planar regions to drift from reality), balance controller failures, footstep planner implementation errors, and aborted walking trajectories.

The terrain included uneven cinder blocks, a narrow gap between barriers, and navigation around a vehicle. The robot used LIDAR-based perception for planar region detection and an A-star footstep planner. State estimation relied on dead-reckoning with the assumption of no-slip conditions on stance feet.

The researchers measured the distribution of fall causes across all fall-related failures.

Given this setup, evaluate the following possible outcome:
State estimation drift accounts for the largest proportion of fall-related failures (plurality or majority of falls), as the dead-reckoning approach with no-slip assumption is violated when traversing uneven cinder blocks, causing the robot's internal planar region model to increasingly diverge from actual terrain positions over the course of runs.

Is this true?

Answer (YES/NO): NO